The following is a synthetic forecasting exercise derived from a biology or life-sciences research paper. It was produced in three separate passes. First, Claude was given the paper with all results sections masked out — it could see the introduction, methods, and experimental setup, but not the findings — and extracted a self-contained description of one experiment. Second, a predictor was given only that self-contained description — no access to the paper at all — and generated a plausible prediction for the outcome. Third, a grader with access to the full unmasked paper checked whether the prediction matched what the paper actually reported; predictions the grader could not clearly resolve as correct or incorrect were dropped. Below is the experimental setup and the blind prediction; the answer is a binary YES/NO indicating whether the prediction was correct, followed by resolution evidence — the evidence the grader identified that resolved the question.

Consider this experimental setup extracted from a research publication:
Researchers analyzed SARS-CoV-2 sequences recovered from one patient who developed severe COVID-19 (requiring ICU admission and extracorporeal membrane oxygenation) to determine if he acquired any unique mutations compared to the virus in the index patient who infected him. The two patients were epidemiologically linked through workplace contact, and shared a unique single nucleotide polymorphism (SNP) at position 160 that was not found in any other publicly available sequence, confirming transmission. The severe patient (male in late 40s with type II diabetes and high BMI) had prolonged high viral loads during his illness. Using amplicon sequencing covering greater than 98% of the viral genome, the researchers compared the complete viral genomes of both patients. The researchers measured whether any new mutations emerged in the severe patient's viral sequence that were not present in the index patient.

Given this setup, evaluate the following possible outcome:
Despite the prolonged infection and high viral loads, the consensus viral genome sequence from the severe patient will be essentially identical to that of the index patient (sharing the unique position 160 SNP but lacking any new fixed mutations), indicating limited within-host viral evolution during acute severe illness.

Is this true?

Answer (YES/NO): NO